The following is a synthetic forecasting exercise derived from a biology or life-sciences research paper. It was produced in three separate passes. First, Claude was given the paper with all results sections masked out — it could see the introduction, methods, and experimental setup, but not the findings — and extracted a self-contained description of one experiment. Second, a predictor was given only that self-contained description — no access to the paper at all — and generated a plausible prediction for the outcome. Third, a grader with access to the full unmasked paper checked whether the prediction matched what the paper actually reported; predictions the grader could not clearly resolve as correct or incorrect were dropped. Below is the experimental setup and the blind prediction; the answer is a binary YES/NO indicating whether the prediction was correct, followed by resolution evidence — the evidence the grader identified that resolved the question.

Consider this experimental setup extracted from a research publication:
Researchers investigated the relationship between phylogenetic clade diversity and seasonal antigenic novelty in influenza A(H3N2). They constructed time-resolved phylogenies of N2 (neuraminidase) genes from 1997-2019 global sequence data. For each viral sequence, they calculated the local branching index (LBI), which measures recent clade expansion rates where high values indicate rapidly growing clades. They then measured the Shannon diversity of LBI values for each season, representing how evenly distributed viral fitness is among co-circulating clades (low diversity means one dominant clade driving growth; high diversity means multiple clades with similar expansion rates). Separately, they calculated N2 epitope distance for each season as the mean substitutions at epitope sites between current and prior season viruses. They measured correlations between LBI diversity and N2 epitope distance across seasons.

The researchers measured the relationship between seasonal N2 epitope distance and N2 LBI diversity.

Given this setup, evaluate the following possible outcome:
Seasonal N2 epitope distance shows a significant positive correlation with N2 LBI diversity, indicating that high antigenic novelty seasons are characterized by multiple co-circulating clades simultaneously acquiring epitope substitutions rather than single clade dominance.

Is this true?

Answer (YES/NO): NO